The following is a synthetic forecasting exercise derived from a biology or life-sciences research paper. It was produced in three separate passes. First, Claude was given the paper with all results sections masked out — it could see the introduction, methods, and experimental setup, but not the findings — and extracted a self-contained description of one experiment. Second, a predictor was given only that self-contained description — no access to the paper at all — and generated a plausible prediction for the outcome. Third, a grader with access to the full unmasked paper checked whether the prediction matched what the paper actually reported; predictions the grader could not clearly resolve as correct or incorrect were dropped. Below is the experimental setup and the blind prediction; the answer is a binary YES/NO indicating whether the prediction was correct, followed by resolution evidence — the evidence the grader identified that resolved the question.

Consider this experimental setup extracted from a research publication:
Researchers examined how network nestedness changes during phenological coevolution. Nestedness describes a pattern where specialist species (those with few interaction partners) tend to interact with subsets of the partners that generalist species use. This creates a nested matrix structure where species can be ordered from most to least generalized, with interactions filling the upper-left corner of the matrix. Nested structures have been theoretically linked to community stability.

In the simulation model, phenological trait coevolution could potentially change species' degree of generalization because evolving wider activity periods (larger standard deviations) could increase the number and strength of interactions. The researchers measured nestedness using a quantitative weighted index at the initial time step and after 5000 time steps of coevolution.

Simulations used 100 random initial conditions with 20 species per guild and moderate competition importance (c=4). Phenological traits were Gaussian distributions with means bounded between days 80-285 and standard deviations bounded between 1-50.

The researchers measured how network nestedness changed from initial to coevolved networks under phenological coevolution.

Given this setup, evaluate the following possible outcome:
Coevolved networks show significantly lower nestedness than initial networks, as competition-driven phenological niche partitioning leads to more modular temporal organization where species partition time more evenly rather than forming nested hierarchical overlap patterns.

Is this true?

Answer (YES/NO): NO